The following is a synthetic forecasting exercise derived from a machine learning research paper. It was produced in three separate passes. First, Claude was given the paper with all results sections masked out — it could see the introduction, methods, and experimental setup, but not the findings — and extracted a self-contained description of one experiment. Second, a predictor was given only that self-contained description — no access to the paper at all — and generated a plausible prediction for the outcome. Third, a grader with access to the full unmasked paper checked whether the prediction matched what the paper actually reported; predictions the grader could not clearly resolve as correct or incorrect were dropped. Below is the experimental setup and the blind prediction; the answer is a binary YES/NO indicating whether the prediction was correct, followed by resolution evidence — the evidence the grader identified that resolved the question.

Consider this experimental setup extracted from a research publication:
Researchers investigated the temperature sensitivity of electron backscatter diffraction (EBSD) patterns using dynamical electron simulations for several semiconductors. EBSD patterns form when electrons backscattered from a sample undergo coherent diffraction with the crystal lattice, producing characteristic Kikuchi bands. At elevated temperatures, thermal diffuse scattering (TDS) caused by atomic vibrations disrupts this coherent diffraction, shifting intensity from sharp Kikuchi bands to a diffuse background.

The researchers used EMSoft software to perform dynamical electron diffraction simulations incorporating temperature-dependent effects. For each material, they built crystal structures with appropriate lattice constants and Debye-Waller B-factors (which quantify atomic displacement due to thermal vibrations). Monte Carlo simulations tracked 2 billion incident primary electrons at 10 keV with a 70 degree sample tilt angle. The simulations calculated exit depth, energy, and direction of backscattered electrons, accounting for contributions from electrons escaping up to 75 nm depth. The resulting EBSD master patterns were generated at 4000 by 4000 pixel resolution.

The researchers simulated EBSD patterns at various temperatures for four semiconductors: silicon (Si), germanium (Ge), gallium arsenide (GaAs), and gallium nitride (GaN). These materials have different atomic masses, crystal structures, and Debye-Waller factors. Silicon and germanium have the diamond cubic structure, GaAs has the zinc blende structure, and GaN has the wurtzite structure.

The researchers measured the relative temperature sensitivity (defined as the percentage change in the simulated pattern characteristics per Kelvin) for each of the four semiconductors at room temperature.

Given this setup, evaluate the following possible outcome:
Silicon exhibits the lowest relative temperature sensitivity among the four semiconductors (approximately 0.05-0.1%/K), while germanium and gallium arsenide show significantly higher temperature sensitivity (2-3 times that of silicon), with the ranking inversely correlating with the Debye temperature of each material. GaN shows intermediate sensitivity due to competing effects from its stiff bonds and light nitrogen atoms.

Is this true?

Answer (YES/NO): NO